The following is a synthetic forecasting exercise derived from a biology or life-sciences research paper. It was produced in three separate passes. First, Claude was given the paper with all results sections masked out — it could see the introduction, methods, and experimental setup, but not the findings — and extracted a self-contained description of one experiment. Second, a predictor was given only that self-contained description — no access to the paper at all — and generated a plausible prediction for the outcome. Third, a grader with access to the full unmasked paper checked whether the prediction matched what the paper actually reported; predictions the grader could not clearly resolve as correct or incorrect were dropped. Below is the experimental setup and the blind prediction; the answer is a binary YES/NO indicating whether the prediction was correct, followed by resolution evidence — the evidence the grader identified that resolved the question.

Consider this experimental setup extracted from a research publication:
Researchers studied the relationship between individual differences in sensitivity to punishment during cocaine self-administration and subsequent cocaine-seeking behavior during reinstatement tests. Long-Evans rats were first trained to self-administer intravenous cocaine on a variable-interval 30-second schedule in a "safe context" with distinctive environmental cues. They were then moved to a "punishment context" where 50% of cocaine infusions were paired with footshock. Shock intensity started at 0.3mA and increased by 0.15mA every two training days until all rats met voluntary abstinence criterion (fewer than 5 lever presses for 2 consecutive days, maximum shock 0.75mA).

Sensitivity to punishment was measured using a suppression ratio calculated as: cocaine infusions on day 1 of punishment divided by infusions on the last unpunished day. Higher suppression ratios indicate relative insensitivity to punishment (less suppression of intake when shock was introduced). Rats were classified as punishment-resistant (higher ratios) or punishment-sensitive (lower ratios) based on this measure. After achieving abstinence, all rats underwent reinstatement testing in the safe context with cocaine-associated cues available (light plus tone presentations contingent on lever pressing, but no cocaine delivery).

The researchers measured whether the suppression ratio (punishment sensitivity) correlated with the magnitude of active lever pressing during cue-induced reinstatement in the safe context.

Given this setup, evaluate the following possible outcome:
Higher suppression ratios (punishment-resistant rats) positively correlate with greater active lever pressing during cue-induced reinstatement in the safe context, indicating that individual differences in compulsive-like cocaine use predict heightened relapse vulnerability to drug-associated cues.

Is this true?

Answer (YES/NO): YES